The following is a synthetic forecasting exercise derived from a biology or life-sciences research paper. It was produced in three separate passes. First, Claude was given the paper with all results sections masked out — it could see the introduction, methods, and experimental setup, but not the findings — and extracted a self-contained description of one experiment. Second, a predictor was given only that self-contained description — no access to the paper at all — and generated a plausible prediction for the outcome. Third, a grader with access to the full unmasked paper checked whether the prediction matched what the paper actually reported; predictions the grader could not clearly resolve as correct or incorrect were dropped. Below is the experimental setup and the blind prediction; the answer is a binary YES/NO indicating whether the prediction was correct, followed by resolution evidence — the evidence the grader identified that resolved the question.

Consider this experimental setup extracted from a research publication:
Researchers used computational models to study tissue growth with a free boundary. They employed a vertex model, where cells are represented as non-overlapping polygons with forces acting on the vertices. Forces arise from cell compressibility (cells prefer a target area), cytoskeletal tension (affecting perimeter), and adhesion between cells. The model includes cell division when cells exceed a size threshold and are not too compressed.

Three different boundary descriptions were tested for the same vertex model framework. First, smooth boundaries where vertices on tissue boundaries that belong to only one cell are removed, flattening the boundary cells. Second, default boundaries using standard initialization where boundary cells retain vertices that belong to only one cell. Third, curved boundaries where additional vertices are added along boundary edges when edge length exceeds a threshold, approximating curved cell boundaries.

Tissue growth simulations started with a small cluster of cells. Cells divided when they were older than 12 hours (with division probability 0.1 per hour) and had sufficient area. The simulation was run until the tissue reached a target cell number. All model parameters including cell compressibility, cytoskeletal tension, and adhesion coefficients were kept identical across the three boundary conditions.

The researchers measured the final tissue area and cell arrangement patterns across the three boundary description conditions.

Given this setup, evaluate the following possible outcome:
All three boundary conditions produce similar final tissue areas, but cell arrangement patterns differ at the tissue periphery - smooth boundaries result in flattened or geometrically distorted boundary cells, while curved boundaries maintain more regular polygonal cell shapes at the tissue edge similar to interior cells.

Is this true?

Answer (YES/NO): NO